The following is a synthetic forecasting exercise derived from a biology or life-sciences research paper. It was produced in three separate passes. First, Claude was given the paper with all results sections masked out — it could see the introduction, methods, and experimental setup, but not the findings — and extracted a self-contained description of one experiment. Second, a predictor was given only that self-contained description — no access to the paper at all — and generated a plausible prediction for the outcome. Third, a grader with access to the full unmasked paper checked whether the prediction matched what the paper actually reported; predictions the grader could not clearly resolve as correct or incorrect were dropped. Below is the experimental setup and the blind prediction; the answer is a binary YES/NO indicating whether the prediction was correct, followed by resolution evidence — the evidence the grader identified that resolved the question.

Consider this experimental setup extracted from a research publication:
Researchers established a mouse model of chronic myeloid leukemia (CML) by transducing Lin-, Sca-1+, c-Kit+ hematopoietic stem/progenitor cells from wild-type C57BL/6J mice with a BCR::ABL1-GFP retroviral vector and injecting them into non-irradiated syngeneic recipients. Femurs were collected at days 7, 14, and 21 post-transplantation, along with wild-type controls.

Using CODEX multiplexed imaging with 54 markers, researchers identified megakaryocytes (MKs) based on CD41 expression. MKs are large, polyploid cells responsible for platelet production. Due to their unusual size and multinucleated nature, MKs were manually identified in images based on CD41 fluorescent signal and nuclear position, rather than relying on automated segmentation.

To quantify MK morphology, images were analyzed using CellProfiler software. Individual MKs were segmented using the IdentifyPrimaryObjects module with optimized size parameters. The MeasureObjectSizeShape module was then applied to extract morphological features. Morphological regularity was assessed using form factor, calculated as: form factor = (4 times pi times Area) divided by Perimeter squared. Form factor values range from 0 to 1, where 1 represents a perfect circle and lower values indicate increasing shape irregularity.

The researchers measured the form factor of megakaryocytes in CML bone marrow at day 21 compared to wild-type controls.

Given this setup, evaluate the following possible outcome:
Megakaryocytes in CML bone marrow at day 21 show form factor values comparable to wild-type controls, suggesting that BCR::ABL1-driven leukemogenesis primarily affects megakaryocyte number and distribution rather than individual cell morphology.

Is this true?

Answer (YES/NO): NO